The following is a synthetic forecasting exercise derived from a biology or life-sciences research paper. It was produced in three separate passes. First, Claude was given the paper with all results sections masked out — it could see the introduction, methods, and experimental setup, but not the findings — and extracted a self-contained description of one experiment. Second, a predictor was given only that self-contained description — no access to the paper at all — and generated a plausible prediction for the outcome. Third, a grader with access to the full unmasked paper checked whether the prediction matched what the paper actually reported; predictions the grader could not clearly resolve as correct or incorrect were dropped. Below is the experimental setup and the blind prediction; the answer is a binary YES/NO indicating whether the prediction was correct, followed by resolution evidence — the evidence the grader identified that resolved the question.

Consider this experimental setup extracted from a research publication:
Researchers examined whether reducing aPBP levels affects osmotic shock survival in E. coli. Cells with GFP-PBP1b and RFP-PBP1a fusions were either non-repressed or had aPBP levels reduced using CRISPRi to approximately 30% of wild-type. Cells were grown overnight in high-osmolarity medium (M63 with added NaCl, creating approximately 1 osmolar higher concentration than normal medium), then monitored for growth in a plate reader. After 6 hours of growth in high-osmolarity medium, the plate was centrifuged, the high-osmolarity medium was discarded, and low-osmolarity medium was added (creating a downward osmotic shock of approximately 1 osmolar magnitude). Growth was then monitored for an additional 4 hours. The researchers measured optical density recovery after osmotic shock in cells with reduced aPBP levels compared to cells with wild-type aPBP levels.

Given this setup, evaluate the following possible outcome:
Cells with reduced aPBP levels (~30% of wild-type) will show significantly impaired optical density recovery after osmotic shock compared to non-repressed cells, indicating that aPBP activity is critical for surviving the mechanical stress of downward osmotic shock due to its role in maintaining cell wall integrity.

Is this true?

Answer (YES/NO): YES